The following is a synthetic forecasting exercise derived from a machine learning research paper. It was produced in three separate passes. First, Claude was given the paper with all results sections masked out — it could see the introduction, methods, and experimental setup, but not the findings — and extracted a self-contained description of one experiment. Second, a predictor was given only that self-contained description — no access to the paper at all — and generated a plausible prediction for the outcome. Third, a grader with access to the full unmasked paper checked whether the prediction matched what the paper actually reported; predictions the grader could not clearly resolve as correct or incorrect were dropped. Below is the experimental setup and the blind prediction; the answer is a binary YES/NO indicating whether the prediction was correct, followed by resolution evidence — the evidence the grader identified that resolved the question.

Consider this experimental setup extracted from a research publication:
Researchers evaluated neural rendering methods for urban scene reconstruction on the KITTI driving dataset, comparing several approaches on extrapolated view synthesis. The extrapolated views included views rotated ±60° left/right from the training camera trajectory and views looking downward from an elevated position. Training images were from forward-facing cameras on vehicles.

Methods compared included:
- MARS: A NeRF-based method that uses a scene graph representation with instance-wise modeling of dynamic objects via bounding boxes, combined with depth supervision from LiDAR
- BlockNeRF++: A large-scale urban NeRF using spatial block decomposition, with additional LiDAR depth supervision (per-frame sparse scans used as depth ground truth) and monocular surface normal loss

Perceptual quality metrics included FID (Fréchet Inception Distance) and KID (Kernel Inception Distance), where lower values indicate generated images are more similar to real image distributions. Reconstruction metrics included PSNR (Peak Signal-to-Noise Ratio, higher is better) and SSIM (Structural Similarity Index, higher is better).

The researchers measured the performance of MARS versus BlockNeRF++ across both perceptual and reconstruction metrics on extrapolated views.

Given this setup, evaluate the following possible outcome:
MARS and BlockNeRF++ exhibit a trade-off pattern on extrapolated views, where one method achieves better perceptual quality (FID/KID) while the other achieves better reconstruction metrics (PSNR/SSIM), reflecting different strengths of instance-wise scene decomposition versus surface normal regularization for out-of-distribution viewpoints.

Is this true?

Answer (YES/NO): NO